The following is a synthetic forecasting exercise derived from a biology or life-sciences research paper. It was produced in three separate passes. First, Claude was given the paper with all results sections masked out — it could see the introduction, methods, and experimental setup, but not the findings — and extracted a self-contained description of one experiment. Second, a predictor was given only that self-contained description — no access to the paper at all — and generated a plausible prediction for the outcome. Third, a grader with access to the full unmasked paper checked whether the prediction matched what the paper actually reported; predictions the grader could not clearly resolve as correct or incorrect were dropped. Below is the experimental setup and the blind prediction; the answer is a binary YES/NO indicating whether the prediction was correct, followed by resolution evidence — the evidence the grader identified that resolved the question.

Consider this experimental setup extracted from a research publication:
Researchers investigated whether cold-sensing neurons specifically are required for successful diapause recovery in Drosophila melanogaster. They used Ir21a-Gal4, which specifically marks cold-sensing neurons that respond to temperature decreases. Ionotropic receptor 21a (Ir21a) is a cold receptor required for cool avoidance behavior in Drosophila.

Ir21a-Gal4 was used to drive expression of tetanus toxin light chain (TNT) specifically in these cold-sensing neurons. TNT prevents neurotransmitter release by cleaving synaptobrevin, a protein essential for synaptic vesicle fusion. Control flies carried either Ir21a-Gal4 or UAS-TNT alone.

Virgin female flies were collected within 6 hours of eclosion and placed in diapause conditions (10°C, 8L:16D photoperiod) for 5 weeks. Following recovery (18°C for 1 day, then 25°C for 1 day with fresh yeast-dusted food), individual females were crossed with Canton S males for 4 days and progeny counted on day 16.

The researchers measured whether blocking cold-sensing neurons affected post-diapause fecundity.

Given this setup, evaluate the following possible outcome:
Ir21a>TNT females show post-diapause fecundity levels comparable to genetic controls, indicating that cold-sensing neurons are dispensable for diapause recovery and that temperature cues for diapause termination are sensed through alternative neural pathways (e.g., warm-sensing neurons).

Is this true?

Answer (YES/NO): NO